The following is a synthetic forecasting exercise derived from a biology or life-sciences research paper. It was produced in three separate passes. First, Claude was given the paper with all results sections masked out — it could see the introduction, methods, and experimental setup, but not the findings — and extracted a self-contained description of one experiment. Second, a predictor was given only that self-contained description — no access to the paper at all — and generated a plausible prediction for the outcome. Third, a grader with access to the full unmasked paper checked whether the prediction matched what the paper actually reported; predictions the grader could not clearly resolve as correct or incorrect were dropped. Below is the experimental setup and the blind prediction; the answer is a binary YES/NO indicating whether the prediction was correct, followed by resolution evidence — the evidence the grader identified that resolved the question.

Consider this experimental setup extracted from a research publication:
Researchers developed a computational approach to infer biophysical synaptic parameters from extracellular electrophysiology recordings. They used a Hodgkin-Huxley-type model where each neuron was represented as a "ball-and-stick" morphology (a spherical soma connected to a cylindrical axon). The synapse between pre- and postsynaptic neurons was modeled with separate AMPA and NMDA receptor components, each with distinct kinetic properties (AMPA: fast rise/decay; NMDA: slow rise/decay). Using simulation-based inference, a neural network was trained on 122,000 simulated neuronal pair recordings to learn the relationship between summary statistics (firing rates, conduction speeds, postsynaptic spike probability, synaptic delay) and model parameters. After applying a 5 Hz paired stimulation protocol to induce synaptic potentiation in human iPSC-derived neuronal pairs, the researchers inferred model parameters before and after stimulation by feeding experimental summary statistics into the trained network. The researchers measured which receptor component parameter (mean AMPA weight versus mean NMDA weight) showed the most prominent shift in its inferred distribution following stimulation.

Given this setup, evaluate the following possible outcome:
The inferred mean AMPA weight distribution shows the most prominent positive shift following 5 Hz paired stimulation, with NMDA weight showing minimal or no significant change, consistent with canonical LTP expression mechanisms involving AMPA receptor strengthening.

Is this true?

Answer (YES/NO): NO